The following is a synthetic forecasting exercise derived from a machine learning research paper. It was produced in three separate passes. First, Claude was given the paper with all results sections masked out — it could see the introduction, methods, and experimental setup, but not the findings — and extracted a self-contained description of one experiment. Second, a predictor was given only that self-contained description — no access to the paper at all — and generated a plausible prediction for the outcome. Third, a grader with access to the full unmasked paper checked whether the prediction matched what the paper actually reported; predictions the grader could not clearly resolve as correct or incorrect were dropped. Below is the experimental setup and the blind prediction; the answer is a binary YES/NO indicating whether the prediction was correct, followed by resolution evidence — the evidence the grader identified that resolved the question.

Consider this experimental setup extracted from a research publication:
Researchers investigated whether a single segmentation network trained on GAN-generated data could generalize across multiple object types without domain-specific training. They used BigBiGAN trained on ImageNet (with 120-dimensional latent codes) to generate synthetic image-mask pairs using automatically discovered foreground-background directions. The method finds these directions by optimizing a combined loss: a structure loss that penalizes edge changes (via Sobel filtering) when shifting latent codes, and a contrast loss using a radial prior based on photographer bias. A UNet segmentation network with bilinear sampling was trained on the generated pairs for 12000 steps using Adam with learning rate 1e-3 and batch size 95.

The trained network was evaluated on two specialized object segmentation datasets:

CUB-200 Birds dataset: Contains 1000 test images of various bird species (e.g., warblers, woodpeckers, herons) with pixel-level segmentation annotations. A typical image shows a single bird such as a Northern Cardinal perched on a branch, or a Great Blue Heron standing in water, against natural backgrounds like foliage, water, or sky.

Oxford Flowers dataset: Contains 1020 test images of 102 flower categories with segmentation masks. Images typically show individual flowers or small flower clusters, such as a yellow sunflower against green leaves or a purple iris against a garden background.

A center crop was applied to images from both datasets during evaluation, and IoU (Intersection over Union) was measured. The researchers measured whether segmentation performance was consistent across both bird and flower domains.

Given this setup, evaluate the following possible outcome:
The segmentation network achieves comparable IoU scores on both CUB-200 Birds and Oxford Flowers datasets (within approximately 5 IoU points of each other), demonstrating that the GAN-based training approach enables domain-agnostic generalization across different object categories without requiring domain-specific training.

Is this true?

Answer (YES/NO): YES